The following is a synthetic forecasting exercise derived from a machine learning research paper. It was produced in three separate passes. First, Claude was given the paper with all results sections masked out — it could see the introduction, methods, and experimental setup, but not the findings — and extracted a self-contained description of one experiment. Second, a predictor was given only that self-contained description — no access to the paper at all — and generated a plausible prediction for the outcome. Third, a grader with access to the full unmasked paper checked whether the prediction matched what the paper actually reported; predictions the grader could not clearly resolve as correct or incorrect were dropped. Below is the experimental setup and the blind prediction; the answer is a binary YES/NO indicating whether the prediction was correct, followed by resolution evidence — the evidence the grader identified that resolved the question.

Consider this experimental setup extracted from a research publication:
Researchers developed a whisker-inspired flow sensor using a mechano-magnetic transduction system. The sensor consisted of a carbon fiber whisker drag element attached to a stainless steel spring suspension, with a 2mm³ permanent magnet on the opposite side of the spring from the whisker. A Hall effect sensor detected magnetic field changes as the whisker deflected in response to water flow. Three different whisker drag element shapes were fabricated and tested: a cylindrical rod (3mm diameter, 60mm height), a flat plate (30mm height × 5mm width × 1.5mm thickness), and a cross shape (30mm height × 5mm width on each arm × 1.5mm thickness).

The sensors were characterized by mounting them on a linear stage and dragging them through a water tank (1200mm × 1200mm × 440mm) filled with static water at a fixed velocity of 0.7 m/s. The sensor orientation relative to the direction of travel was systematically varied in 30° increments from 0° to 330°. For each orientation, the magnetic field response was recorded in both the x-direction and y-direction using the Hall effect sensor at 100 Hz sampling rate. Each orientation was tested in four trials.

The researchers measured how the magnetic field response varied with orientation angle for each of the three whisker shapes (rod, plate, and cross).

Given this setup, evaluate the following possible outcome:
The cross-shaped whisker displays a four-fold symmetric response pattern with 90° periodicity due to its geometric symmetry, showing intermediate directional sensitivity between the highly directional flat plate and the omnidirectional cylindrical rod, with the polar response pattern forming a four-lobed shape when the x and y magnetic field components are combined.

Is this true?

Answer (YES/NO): NO